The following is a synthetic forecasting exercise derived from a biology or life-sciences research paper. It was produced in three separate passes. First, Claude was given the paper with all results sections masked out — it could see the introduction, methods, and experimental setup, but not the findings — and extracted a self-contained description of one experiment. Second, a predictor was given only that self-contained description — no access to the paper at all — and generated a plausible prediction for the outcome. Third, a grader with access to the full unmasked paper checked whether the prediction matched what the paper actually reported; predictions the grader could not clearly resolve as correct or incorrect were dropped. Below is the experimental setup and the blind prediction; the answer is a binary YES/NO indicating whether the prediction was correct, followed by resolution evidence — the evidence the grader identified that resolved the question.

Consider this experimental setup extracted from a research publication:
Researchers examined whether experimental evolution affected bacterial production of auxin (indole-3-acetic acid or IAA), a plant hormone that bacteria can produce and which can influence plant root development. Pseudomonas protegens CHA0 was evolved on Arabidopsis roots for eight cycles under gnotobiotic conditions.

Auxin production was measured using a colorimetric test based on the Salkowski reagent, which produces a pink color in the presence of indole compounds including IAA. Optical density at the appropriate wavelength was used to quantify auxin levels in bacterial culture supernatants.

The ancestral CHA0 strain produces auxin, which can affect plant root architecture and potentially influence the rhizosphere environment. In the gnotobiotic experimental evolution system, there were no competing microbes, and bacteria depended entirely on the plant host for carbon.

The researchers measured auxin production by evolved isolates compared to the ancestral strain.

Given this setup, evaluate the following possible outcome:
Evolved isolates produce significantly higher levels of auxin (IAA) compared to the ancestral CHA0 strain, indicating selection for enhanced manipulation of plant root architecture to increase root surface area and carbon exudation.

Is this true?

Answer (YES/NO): NO